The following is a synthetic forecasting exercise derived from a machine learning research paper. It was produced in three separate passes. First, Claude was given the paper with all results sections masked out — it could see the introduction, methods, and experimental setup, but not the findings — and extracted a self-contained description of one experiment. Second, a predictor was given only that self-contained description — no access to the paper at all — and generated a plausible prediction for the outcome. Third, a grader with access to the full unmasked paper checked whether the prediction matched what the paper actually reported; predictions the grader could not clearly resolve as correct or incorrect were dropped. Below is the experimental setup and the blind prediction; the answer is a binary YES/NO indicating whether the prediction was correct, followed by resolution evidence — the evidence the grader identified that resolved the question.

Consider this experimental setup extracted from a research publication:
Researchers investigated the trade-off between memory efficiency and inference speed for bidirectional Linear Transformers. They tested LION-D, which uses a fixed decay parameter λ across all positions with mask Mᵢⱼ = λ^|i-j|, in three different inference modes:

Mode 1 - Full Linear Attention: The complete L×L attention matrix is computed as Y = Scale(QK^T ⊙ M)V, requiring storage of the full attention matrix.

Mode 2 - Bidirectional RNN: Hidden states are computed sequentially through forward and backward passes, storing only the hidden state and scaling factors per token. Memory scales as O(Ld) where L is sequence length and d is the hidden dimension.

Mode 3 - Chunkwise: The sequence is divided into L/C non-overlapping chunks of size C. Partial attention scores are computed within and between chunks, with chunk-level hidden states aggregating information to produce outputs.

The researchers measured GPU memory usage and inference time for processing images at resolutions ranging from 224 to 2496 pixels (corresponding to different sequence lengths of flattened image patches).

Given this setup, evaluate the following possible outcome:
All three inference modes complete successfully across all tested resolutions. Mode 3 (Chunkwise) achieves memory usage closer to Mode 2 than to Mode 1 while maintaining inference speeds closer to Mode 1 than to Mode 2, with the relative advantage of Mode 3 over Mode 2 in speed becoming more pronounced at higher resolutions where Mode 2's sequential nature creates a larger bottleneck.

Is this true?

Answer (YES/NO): NO